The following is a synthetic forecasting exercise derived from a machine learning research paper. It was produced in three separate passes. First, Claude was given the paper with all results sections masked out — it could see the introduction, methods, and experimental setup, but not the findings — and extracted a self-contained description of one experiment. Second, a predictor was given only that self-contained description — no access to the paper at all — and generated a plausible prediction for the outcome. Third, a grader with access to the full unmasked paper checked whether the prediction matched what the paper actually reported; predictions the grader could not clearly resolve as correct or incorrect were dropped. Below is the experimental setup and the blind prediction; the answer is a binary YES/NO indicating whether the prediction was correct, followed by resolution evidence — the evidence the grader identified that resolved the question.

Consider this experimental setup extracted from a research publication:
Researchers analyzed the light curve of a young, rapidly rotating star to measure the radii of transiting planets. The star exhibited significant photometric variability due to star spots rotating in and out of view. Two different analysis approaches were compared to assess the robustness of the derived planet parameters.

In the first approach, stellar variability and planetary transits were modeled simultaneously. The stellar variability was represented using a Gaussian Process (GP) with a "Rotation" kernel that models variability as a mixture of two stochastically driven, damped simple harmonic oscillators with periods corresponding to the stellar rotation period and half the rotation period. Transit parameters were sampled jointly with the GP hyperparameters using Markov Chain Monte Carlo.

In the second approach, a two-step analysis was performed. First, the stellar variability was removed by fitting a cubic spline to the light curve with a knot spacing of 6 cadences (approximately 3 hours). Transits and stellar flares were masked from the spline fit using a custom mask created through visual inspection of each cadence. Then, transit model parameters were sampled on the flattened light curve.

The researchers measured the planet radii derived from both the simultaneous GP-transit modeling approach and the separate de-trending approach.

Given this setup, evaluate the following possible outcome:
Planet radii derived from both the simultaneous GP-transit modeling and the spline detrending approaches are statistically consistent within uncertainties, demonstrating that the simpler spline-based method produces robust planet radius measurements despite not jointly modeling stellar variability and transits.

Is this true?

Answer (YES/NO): YES